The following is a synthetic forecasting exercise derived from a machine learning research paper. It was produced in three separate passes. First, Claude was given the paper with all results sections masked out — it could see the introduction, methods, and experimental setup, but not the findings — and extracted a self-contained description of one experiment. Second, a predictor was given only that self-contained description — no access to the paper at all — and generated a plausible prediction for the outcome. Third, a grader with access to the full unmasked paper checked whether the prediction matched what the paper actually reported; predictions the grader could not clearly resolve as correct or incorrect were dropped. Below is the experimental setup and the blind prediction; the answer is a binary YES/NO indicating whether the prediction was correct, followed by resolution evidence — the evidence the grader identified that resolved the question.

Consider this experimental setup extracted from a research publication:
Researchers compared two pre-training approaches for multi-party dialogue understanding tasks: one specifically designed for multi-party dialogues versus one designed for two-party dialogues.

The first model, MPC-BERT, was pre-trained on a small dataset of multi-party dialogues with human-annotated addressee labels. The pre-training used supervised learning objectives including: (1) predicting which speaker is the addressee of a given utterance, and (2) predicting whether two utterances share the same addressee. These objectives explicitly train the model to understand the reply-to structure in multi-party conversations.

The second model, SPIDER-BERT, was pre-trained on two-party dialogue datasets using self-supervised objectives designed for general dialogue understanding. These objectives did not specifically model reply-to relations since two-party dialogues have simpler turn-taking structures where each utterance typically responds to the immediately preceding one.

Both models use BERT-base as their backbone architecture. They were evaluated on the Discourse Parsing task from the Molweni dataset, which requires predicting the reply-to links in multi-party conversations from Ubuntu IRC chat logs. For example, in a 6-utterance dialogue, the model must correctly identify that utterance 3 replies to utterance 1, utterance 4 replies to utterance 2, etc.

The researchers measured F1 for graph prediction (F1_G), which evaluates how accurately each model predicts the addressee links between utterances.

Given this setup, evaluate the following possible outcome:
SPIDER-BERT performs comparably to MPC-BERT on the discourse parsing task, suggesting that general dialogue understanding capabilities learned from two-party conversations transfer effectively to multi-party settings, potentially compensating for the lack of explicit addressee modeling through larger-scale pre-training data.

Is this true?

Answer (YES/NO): NO